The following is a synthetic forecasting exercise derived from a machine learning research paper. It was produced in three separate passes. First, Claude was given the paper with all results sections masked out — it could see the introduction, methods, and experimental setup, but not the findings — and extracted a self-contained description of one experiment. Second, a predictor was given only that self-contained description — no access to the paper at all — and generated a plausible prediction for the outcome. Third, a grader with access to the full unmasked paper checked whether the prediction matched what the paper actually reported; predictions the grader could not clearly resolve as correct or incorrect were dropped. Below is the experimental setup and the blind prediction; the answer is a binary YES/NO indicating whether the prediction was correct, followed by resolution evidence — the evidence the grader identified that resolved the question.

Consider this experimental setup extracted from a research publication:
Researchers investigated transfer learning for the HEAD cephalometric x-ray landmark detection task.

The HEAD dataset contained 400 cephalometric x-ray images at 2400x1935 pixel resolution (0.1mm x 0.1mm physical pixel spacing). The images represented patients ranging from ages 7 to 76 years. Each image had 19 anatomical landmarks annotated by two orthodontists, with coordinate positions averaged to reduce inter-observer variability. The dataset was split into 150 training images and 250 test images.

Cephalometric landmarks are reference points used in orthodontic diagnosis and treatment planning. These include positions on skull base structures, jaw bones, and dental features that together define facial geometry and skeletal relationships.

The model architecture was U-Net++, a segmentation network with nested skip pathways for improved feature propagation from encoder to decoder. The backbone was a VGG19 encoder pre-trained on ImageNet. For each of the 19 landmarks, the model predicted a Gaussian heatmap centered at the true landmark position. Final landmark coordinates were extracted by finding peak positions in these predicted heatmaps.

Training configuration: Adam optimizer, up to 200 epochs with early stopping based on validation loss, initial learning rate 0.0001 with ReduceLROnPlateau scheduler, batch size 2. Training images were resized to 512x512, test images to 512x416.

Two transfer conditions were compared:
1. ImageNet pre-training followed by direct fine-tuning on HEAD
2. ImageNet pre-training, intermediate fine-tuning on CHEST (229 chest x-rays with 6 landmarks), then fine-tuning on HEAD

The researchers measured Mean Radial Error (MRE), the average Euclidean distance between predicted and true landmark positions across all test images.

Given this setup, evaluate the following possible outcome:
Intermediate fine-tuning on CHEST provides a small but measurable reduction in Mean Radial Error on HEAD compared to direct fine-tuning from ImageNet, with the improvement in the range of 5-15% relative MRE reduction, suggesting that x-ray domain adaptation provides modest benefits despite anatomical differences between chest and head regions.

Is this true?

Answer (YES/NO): NO